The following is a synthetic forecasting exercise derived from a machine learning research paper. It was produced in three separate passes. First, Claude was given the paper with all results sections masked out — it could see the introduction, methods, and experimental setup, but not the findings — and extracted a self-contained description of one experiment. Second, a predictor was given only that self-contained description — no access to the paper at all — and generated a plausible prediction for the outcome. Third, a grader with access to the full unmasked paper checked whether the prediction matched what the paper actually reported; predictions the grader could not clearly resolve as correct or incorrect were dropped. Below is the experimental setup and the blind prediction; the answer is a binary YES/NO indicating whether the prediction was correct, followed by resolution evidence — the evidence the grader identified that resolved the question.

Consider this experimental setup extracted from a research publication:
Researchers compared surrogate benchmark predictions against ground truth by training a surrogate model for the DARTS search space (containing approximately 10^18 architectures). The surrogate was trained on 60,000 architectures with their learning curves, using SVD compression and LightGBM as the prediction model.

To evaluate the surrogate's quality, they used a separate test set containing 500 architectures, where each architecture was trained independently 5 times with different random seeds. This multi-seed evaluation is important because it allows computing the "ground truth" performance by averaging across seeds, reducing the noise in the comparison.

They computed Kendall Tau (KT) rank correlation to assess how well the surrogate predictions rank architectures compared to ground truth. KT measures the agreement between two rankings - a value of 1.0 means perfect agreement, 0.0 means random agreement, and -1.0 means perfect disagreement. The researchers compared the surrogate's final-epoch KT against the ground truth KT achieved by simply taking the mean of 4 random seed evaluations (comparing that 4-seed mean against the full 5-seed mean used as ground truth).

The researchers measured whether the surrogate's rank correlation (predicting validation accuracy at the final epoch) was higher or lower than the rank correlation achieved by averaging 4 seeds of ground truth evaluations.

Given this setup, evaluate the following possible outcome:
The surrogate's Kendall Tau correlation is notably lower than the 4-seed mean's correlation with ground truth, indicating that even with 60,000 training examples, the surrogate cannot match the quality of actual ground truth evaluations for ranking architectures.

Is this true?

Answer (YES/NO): NO